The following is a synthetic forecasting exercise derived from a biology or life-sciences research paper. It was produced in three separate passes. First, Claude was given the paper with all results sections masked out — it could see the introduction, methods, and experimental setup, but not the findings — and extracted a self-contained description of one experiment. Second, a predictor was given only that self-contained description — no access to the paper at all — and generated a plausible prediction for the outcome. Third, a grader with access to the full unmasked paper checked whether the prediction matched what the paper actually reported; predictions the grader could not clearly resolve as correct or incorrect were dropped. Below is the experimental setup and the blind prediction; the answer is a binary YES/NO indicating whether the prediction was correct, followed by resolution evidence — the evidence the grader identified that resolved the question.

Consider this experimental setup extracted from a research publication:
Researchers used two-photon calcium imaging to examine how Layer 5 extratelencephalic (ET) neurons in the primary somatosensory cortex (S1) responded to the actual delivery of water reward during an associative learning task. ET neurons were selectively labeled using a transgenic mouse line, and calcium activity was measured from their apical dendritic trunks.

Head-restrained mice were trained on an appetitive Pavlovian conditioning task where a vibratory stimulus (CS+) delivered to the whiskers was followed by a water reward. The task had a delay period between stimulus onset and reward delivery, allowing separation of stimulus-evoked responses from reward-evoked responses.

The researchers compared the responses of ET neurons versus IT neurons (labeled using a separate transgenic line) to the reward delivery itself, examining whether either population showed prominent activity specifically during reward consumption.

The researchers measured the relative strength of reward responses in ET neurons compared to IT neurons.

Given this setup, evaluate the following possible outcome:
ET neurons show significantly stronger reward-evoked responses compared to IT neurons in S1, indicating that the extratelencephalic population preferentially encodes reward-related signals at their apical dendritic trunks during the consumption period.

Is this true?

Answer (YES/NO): YES